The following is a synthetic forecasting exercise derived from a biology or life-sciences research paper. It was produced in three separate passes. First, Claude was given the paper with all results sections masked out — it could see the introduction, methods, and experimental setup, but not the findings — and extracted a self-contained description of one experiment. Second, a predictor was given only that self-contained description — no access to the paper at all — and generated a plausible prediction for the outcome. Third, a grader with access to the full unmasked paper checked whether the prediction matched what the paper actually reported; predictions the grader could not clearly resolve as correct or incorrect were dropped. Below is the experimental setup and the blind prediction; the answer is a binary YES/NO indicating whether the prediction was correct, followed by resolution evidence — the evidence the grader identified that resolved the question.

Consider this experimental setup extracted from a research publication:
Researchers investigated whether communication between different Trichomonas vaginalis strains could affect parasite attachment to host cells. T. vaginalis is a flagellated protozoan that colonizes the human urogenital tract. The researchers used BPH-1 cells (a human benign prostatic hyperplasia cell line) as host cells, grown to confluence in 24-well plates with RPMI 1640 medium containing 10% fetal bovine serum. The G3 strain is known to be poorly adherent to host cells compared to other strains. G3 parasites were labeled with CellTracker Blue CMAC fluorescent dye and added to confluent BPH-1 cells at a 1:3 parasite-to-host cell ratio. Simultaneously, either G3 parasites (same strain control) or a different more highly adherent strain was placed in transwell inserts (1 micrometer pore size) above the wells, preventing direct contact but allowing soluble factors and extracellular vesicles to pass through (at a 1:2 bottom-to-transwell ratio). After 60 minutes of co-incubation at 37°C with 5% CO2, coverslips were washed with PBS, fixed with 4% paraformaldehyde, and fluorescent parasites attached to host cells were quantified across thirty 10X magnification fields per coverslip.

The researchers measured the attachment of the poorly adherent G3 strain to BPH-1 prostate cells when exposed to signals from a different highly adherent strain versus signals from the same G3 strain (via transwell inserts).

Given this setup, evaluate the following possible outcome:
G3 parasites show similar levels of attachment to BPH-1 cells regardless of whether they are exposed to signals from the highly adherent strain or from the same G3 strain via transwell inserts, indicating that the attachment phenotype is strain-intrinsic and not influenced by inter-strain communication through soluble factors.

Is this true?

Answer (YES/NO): NO